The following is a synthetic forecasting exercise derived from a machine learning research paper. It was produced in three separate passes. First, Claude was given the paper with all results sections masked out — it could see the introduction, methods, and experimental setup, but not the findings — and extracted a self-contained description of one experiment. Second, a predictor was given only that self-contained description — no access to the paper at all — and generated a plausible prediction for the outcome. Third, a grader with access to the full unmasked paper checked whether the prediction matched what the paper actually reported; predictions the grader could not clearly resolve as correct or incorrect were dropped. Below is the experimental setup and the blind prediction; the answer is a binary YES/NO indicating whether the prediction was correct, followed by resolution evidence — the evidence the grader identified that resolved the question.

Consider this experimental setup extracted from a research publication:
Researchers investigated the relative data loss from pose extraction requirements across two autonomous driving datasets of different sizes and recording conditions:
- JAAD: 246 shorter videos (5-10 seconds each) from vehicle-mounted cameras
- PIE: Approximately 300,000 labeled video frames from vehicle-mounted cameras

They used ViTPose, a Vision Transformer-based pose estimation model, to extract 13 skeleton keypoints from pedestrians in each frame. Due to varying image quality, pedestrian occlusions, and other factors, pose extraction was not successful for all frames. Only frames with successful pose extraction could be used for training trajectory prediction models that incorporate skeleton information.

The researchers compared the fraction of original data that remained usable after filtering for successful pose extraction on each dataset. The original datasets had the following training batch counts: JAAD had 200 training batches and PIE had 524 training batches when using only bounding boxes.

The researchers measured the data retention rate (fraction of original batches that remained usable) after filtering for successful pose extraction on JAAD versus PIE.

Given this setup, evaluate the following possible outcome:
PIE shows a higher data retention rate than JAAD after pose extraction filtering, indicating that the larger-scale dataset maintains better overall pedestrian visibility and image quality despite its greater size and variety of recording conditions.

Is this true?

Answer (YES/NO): YES